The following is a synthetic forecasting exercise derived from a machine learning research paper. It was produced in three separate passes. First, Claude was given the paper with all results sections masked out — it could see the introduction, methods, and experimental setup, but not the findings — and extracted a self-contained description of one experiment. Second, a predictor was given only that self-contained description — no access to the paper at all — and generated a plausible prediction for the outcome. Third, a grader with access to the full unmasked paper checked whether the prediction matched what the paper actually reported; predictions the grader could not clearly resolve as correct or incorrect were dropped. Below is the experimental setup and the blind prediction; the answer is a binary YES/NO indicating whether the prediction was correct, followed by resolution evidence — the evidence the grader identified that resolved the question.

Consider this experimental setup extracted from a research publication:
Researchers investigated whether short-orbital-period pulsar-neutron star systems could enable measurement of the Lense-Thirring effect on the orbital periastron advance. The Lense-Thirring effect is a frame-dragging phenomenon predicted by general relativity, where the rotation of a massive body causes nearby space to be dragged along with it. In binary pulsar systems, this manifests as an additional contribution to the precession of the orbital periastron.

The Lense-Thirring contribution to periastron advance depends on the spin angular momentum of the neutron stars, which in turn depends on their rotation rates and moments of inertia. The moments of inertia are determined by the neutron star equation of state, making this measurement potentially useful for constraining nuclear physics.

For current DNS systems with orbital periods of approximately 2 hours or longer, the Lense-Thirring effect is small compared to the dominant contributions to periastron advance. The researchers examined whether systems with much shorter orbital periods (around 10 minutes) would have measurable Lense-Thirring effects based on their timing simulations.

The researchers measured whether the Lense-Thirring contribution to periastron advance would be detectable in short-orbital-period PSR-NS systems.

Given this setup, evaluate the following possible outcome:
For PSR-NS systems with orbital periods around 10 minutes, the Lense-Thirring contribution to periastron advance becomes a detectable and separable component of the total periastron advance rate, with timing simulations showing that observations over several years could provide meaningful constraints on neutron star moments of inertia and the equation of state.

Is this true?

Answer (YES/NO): YES